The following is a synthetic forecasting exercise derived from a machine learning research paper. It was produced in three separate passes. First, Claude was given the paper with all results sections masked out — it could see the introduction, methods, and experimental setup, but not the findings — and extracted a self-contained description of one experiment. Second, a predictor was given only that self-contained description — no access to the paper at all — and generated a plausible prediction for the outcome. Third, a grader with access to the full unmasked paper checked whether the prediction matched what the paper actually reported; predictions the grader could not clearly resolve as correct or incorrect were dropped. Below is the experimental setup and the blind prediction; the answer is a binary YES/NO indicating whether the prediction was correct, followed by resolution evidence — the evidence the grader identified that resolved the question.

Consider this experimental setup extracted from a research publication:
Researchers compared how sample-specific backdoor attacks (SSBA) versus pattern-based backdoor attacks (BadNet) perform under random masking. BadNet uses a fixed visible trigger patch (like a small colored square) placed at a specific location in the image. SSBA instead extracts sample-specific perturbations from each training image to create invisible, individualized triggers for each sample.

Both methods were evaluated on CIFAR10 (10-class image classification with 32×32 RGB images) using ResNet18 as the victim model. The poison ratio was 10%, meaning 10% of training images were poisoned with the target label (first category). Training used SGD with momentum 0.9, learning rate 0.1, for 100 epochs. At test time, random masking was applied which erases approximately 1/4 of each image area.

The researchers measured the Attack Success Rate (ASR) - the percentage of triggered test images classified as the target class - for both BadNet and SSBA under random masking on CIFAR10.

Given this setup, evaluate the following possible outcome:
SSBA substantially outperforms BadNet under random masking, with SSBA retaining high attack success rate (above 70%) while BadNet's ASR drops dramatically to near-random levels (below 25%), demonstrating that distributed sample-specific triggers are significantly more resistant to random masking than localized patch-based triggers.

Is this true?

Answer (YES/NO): NO